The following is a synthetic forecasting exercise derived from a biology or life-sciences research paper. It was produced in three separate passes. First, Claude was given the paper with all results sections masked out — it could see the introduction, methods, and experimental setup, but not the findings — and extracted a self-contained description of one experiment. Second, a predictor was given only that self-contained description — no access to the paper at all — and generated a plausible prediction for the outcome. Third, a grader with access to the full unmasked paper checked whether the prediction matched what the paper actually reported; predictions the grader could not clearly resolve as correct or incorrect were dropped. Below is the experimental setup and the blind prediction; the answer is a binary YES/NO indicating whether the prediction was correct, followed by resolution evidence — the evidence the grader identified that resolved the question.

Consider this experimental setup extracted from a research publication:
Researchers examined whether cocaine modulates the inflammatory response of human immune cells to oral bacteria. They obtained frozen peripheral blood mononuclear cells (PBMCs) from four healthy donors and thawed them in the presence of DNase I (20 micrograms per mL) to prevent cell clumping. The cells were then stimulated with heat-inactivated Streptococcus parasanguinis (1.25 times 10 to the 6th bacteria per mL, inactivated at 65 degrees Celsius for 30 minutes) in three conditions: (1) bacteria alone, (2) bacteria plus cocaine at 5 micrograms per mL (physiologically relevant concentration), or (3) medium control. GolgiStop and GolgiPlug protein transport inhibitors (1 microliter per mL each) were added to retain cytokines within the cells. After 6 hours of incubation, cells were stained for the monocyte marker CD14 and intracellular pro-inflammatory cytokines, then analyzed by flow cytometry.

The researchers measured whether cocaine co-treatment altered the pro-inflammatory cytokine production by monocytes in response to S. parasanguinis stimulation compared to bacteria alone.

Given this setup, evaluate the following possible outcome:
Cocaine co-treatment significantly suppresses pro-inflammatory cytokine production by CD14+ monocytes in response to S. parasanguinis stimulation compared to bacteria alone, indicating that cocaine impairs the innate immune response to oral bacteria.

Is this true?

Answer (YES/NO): NO